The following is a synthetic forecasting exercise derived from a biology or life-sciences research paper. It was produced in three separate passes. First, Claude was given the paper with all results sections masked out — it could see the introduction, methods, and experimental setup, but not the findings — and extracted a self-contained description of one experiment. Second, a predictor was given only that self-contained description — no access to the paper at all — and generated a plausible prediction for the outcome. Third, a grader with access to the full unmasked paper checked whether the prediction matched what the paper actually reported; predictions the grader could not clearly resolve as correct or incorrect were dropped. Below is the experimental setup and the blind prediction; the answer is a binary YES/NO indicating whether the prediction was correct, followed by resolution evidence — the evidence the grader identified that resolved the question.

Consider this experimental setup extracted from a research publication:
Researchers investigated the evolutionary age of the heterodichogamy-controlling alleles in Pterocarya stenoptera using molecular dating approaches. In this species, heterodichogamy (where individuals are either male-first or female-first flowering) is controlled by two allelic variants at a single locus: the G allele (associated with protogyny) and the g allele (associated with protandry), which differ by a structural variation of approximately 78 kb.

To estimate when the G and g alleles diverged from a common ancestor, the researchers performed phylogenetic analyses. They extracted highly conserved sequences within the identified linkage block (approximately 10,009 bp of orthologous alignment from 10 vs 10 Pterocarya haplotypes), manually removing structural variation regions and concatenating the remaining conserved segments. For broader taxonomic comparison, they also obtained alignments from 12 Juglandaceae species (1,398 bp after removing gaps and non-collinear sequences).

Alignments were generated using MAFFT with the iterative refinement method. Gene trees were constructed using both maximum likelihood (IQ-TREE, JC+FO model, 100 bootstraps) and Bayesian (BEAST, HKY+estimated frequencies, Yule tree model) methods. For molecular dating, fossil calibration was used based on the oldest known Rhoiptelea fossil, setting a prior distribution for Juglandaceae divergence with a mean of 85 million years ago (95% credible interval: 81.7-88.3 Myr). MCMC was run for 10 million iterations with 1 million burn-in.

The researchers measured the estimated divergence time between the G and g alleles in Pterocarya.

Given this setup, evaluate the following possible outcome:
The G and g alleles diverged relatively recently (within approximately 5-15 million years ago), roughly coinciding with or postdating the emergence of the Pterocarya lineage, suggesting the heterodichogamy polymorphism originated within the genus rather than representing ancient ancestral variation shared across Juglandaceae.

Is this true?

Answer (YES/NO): YES